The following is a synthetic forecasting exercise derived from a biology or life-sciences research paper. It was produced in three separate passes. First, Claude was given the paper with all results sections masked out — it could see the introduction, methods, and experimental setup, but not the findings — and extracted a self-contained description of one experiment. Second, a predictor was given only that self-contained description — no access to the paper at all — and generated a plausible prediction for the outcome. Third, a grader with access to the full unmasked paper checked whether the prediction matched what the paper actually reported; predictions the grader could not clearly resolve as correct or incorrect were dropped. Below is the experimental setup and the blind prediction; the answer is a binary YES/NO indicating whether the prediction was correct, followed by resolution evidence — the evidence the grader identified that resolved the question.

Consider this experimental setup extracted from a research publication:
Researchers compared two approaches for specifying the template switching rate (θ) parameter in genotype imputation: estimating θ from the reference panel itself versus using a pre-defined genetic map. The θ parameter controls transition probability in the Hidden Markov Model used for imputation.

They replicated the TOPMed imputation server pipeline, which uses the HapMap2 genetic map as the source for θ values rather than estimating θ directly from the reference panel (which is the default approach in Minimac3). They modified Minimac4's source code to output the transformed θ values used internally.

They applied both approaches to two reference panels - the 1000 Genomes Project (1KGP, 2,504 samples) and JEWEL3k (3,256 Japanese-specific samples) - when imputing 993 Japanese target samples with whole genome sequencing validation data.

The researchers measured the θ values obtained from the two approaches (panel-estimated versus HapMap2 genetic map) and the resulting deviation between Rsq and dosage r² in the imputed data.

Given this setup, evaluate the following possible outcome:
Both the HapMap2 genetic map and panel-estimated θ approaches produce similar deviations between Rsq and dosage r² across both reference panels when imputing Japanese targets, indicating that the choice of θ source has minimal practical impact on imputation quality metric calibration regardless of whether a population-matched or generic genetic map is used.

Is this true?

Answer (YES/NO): NO